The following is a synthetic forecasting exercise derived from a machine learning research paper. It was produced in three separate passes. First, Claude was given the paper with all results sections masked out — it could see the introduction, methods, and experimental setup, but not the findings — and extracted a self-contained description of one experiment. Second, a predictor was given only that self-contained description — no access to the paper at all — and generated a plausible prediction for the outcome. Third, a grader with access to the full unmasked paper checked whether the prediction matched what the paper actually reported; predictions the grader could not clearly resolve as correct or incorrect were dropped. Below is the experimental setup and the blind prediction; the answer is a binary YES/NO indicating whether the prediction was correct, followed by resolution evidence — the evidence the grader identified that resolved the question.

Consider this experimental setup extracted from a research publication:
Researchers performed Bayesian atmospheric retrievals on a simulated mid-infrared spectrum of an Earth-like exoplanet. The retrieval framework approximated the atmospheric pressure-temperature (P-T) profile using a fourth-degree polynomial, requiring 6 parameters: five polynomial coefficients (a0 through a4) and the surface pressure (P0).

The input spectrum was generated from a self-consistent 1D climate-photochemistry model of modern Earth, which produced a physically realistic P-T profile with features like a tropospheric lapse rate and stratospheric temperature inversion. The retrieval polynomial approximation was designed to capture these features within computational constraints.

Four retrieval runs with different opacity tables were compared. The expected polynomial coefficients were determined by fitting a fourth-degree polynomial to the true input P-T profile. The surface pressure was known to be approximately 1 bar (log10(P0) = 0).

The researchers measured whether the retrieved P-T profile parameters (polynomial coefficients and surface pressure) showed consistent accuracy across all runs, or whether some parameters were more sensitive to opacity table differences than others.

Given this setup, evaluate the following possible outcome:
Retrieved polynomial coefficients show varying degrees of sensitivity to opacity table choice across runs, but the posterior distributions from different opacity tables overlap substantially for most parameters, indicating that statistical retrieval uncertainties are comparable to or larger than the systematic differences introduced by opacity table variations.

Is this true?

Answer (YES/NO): NO